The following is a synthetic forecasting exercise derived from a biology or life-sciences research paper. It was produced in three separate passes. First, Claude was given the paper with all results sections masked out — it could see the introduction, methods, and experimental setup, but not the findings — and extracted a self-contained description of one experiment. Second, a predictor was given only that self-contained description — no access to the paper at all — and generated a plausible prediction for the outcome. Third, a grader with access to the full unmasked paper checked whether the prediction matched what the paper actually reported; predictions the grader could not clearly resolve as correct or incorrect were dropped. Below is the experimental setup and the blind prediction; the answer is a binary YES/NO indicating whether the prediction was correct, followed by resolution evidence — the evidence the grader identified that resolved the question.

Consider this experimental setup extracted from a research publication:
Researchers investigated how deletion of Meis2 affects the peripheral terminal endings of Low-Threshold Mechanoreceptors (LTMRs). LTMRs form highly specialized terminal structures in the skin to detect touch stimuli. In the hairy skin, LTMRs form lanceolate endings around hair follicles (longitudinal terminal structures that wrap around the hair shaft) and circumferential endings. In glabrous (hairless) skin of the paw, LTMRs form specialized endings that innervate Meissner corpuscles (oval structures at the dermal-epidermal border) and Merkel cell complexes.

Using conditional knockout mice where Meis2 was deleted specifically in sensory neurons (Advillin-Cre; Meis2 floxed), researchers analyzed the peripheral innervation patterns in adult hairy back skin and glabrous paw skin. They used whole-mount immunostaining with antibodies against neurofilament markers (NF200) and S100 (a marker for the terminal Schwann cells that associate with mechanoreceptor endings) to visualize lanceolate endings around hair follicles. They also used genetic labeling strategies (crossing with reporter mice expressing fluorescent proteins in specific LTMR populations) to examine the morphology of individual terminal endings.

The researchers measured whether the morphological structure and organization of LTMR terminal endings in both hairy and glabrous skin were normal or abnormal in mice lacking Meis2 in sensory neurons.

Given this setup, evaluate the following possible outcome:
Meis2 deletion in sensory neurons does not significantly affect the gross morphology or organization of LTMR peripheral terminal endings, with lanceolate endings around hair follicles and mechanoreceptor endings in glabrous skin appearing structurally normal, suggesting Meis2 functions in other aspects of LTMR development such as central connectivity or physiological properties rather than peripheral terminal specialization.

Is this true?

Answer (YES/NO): NO